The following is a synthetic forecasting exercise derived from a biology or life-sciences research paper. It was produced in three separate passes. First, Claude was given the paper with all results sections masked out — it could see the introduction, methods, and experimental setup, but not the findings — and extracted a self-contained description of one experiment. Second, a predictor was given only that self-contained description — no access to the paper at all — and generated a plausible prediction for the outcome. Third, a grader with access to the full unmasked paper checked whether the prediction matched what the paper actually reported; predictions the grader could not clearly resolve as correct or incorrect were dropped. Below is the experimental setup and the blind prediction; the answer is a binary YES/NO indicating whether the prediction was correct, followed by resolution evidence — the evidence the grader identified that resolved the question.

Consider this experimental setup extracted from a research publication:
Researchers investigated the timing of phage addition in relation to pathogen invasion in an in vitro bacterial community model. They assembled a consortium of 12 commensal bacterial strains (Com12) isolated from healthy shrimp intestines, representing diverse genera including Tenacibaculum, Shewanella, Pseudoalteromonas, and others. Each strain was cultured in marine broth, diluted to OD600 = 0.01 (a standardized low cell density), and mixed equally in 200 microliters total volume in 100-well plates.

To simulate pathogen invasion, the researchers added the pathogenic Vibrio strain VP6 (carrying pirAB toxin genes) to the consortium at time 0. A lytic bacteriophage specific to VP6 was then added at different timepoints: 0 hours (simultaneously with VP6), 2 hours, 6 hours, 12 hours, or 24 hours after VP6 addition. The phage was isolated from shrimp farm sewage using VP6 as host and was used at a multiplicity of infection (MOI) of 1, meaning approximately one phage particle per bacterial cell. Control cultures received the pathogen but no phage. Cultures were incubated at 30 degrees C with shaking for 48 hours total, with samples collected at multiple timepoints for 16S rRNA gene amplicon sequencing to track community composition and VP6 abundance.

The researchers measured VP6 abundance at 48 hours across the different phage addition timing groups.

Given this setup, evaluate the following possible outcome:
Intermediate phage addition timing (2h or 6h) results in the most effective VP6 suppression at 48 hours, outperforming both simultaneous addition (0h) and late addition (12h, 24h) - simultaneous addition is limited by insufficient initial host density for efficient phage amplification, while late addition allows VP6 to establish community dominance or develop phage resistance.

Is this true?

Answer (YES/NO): NO